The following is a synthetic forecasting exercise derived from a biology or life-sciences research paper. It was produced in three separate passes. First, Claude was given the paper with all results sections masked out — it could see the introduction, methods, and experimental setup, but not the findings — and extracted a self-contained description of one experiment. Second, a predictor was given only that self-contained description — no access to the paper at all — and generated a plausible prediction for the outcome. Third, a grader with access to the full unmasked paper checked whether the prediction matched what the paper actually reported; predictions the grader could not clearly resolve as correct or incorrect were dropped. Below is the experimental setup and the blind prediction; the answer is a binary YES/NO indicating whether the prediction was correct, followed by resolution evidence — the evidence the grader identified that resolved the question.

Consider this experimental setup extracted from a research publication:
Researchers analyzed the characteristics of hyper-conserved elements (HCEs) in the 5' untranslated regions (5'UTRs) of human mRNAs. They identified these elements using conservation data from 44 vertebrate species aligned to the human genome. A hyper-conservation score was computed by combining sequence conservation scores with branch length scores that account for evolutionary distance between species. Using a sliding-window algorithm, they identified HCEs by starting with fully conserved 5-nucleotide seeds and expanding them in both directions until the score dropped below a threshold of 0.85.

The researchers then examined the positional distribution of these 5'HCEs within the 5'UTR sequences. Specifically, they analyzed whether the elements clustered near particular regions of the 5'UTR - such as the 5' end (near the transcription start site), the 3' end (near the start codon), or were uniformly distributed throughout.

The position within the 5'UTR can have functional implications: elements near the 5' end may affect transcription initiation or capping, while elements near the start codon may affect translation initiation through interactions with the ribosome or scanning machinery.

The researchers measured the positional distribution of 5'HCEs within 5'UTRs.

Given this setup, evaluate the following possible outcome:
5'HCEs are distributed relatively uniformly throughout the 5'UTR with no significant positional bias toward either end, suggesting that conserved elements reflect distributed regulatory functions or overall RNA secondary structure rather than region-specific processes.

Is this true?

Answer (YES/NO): NO